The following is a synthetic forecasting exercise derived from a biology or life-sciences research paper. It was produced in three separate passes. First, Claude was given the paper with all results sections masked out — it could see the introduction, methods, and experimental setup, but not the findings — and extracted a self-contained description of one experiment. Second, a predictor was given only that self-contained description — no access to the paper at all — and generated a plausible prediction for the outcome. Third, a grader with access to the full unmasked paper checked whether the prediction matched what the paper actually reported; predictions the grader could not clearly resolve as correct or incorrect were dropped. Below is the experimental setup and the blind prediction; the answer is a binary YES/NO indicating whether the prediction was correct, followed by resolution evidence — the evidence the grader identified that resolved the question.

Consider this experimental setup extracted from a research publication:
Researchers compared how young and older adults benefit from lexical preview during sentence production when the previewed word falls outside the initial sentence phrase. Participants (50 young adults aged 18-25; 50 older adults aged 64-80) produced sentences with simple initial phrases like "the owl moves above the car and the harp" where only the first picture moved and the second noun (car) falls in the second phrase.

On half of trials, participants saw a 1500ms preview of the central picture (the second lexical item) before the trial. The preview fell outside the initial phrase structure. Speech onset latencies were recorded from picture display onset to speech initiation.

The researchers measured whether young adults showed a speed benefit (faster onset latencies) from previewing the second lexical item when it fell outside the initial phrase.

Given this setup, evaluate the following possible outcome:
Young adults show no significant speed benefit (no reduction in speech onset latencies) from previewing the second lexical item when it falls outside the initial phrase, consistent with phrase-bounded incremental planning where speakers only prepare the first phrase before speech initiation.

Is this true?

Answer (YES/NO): NO